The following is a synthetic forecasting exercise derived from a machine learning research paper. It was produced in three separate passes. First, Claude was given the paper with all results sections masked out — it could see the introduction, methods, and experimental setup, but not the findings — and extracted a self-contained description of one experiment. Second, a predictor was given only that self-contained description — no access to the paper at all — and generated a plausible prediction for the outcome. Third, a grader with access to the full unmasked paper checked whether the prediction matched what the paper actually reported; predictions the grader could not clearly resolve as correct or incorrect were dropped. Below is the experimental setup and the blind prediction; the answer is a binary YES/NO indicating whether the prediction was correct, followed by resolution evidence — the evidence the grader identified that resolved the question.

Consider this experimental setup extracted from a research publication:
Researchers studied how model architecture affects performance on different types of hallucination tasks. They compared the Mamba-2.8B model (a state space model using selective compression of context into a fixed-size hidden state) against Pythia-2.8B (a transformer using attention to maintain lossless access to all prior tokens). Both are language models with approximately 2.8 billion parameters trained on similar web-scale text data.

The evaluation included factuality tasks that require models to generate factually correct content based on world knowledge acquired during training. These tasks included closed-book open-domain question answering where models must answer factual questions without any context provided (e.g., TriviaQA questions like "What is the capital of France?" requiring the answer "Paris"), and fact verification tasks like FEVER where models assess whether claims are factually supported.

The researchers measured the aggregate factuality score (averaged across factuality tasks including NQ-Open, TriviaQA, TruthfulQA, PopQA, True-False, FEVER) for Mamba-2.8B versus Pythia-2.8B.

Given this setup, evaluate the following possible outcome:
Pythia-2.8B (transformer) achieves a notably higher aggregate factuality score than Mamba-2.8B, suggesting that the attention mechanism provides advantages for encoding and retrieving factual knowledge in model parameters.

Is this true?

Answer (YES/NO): NO